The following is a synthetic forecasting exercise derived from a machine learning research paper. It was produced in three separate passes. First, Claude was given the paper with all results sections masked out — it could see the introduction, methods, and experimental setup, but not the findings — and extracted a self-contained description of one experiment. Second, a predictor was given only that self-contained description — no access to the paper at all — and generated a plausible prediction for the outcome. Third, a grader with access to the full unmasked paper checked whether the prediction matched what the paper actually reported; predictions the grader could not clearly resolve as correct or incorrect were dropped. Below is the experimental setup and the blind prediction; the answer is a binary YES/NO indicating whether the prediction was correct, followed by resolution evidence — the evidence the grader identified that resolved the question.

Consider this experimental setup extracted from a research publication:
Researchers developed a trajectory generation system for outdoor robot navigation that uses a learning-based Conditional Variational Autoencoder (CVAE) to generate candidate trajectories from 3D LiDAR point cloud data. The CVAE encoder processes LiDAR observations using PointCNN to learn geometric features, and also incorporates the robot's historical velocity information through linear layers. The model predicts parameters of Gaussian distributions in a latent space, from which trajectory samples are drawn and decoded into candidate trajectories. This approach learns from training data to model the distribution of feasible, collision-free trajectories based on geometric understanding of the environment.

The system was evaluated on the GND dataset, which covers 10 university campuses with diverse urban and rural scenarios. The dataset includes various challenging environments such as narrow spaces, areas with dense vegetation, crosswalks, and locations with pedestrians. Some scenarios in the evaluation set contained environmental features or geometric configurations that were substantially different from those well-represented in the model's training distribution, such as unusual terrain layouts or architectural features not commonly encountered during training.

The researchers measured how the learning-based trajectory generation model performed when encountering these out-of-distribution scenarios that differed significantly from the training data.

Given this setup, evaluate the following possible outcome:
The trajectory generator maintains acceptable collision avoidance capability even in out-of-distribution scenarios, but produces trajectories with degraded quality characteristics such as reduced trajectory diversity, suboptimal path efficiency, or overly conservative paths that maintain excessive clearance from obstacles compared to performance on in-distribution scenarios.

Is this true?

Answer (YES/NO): NO